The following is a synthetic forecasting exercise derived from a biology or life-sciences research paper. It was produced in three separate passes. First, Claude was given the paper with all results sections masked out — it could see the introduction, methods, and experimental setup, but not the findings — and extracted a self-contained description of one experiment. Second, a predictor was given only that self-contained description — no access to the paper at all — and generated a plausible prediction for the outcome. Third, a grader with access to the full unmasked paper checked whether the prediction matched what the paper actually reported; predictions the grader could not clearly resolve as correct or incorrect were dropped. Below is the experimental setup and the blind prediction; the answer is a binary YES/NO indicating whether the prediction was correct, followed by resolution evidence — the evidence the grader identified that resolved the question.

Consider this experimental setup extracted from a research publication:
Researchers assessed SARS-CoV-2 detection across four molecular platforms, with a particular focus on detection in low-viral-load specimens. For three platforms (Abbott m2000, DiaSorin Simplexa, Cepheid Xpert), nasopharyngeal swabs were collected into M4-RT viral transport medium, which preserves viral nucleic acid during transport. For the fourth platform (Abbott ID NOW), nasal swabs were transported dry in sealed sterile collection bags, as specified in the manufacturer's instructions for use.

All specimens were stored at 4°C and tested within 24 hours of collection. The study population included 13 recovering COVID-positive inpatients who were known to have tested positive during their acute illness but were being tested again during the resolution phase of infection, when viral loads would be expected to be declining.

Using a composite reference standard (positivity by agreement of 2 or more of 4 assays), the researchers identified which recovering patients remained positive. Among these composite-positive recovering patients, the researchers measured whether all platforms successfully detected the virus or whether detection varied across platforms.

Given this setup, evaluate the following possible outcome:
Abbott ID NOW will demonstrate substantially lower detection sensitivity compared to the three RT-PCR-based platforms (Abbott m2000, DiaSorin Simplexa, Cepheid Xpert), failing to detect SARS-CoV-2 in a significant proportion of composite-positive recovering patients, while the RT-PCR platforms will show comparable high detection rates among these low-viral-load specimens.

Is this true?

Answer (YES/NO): YES